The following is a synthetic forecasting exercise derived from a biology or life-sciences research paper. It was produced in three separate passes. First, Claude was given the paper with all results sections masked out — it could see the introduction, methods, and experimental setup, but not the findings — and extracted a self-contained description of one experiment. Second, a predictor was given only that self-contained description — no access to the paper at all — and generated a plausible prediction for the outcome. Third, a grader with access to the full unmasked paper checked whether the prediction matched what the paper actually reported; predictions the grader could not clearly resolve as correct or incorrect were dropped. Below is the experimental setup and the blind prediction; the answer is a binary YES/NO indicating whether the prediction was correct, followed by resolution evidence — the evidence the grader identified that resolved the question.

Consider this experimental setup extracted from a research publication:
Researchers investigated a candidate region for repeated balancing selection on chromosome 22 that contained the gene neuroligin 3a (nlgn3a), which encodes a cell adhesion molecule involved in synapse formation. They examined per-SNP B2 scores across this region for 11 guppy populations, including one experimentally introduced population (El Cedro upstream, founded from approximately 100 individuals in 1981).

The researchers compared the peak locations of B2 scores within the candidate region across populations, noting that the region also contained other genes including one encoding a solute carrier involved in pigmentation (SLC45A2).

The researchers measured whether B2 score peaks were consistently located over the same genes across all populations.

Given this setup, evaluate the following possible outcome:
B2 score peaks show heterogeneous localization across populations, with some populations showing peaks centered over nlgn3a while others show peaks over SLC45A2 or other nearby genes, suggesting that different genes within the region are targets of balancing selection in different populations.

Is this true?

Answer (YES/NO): YES